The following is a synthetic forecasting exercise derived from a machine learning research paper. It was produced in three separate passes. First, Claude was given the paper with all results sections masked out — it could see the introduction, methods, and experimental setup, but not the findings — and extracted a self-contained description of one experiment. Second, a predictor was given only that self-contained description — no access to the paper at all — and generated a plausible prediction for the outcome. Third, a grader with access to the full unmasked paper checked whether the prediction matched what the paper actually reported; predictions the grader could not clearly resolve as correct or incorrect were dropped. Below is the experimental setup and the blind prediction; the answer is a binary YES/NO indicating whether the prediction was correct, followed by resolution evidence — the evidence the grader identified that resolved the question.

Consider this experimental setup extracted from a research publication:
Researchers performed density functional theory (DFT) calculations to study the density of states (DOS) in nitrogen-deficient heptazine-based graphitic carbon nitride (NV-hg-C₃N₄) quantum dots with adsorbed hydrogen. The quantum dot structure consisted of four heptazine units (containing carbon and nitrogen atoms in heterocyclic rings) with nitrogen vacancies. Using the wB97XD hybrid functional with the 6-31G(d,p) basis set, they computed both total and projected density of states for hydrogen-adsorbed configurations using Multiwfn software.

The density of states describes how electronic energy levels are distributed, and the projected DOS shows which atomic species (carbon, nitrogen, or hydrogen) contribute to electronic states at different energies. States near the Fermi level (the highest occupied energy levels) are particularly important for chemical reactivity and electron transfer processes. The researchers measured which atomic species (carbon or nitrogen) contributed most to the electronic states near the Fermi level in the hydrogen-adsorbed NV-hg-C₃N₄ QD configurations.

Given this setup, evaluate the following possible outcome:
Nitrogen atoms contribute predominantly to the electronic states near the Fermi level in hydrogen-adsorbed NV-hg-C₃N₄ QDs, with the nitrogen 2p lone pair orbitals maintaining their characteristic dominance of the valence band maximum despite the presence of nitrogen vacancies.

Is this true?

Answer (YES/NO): NO